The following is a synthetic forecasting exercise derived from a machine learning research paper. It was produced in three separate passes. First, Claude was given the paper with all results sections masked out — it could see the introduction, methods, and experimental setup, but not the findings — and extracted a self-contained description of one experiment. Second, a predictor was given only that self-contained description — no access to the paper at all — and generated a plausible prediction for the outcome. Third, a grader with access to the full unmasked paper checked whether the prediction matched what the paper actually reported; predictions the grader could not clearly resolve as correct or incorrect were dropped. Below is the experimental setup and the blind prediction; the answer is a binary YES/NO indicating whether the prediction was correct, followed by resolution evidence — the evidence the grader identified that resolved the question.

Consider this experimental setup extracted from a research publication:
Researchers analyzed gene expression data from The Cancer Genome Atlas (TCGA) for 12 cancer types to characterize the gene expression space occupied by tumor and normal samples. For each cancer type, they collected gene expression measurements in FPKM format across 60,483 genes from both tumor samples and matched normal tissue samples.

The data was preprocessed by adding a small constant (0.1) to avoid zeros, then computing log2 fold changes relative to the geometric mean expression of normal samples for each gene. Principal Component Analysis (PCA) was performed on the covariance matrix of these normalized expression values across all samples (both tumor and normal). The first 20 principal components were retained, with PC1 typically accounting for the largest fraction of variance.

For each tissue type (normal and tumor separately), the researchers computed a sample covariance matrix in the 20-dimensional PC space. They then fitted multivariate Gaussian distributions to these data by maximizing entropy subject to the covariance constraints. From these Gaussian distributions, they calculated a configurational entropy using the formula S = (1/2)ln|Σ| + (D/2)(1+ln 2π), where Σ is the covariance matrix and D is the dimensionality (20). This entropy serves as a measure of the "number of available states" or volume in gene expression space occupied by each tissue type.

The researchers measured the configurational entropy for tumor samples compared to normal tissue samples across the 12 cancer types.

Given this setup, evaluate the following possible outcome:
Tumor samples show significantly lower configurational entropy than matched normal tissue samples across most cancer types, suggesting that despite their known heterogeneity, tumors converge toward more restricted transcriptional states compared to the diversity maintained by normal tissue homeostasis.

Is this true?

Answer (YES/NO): NO